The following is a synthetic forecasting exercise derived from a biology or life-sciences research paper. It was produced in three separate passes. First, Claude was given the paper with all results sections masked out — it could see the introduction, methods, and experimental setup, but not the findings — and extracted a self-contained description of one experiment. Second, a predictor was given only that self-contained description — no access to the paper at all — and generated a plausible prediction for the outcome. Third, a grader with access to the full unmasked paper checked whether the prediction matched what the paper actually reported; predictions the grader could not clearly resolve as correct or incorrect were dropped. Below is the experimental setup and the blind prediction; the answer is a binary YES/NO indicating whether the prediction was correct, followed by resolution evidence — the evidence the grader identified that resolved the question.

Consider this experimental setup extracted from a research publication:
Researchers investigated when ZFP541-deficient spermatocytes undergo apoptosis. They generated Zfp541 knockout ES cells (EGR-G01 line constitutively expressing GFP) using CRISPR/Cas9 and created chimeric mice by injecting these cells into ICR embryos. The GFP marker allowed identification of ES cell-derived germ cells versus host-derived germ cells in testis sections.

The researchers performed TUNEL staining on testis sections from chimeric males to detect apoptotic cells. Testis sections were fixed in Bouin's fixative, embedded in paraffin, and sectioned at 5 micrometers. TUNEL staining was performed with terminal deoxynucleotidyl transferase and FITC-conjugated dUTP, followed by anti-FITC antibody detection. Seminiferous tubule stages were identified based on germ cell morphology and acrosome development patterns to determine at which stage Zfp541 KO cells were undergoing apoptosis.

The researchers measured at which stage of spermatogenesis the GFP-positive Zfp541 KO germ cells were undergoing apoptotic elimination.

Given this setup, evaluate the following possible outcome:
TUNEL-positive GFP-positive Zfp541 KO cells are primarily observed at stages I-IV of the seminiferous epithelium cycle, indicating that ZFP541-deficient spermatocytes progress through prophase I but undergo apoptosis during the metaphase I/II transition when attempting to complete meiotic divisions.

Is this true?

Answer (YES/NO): NO